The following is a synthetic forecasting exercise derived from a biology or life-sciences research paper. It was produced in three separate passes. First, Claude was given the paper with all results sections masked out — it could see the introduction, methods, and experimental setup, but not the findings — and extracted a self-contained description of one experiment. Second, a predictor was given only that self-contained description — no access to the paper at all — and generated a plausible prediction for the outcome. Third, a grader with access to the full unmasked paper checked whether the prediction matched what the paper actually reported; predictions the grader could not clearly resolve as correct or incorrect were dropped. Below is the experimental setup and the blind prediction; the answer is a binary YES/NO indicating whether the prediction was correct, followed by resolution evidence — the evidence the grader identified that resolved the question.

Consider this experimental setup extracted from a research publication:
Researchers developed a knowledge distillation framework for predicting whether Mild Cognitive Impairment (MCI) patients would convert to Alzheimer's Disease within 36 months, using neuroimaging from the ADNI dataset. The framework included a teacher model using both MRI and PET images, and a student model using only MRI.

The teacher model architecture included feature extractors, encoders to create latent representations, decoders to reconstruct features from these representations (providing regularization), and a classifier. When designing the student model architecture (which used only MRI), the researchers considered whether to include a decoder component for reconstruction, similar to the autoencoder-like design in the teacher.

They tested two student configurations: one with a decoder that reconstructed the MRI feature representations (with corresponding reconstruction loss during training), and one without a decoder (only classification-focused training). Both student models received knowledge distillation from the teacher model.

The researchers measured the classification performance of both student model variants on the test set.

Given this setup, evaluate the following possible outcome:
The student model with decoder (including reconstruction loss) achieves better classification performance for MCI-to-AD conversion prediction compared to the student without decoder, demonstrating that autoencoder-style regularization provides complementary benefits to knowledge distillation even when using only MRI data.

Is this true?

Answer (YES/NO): NO